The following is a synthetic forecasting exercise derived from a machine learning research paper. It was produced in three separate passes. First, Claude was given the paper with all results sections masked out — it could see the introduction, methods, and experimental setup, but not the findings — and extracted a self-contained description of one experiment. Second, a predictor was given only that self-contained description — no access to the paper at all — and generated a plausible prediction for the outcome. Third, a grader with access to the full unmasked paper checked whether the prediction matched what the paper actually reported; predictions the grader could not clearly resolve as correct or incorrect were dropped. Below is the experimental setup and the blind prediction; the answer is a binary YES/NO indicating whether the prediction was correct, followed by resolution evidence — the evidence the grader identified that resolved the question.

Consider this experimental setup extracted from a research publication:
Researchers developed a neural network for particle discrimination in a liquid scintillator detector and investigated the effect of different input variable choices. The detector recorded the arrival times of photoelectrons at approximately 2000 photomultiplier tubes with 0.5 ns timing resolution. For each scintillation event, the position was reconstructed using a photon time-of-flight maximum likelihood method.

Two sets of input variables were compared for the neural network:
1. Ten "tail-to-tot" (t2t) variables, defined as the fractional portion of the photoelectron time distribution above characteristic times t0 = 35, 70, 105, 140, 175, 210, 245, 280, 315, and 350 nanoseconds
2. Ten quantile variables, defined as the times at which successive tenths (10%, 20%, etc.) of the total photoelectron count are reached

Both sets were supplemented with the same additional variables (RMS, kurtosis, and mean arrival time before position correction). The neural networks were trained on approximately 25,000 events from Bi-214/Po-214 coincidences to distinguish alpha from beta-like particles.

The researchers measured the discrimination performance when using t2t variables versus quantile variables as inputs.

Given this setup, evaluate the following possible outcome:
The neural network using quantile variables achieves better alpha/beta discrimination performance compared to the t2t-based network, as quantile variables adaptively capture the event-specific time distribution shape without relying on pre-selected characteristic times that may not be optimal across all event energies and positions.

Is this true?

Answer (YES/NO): YES